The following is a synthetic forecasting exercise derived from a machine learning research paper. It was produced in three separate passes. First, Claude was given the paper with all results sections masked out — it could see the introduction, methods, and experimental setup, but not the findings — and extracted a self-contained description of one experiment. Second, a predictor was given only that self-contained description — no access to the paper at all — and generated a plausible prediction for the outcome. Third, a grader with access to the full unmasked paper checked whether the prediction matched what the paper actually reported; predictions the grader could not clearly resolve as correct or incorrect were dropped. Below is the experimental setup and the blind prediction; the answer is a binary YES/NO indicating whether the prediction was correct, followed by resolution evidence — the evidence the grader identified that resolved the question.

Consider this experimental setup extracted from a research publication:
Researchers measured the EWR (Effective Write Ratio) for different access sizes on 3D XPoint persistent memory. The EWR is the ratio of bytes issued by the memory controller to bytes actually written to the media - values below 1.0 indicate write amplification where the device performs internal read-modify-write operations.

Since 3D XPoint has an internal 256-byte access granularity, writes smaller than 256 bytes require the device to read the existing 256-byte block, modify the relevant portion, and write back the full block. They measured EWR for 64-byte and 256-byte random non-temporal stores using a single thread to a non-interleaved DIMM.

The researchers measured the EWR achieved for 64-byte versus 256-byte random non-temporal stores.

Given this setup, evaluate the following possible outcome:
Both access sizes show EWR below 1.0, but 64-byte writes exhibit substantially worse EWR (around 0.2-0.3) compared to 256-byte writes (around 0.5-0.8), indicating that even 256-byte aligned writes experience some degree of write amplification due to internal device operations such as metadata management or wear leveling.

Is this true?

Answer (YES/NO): NO